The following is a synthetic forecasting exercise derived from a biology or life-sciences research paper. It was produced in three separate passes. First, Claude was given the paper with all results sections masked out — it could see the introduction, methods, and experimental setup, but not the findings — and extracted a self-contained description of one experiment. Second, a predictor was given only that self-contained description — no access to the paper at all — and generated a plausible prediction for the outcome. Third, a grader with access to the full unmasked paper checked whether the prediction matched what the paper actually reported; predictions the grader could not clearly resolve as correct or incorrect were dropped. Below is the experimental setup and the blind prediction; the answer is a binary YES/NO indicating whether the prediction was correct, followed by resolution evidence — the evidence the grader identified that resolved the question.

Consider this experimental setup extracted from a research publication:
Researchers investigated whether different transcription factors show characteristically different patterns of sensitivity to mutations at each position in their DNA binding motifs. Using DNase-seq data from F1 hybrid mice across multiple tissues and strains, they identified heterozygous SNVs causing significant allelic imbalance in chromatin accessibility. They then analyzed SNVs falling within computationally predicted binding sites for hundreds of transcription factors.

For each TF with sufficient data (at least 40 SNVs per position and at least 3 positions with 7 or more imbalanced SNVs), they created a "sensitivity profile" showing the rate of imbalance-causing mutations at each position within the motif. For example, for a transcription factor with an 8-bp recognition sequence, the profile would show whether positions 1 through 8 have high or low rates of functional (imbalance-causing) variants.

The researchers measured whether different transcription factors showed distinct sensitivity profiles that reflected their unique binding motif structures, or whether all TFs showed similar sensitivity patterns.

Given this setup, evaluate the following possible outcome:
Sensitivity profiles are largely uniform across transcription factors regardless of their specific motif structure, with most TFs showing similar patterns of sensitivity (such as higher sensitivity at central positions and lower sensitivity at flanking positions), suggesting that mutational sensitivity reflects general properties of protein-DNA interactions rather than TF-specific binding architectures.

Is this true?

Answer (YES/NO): NO